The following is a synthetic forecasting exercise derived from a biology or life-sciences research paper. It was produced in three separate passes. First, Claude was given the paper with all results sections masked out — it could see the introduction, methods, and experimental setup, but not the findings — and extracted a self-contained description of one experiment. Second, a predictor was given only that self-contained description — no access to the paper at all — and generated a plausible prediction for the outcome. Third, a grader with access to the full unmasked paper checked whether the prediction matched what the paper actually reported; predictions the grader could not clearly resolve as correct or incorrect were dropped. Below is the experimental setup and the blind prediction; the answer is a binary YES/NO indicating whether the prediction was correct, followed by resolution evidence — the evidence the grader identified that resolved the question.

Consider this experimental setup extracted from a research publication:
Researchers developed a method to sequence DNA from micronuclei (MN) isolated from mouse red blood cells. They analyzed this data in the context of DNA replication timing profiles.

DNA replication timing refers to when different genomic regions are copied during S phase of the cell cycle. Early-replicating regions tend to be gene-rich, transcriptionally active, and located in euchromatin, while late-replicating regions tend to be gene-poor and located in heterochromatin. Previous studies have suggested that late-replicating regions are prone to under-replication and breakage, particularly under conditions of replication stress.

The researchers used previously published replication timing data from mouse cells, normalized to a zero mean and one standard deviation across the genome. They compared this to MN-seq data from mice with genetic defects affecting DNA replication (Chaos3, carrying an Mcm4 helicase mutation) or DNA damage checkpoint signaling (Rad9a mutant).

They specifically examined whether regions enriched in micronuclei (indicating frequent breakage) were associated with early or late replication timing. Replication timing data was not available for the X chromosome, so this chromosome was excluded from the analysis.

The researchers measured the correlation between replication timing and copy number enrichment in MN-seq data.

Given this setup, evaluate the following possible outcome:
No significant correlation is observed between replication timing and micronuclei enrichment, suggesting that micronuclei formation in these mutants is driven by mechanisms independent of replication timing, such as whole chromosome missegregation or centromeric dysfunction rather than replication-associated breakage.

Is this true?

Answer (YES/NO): NO